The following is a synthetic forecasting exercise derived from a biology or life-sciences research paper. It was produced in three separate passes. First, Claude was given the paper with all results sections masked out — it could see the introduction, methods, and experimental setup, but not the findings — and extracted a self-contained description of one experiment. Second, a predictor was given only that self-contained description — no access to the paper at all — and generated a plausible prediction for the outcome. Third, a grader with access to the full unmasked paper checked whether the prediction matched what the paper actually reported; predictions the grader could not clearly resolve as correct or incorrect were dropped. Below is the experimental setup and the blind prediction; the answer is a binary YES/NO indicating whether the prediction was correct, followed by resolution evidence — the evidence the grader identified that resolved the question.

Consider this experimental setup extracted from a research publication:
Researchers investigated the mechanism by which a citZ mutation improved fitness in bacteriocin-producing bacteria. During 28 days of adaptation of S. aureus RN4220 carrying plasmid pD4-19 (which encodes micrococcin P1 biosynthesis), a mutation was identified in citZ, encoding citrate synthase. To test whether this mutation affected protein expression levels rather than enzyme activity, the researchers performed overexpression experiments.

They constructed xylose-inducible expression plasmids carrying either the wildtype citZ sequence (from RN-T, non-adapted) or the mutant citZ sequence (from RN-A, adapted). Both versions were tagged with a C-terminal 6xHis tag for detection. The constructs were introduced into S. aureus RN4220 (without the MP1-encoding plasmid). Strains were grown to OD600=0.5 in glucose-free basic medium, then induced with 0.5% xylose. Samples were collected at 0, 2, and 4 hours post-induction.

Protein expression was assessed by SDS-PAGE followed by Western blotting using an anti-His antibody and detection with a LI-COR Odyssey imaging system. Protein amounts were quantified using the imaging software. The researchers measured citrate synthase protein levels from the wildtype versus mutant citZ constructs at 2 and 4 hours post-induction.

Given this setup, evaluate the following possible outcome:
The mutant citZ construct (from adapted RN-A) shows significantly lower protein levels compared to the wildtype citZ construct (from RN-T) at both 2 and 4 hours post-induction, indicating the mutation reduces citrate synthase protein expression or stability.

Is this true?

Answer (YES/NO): NO